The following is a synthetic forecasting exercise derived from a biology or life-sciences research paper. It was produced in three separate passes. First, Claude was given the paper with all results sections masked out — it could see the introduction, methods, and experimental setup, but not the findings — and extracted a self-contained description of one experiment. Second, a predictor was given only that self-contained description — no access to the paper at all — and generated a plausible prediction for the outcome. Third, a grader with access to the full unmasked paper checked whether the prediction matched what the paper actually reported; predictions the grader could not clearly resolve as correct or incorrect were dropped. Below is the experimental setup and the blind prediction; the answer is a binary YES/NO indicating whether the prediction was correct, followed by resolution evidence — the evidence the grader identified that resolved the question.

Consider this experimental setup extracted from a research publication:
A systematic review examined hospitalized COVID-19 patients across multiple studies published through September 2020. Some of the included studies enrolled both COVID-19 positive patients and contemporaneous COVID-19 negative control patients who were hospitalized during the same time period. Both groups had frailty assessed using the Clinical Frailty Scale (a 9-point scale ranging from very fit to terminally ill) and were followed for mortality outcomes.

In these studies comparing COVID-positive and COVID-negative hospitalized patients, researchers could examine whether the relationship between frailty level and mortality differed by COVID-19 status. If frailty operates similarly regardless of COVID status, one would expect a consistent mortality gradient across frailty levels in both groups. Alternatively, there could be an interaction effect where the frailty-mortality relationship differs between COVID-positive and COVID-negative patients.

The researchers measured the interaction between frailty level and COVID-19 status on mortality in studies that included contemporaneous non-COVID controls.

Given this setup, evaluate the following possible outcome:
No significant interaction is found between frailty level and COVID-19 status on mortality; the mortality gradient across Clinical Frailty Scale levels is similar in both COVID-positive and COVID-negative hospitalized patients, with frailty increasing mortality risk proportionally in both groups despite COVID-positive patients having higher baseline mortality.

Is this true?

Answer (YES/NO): NO